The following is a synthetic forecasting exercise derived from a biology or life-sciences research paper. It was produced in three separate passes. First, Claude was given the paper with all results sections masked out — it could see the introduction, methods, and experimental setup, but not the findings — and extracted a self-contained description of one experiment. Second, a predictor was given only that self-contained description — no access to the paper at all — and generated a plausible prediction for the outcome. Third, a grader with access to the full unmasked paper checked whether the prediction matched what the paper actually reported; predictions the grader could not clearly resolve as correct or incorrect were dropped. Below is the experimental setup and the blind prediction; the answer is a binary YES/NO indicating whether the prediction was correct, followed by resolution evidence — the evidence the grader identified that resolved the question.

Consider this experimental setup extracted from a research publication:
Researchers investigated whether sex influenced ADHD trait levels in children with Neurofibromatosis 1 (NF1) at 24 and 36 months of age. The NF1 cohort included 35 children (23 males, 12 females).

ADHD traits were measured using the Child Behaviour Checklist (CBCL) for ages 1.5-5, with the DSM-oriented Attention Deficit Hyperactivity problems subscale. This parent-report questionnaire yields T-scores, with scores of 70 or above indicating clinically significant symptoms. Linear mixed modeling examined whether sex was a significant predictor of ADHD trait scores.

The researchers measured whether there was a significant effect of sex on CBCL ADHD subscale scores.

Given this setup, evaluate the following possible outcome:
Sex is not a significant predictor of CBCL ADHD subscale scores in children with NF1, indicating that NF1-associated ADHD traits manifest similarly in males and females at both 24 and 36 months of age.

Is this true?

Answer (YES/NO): YES